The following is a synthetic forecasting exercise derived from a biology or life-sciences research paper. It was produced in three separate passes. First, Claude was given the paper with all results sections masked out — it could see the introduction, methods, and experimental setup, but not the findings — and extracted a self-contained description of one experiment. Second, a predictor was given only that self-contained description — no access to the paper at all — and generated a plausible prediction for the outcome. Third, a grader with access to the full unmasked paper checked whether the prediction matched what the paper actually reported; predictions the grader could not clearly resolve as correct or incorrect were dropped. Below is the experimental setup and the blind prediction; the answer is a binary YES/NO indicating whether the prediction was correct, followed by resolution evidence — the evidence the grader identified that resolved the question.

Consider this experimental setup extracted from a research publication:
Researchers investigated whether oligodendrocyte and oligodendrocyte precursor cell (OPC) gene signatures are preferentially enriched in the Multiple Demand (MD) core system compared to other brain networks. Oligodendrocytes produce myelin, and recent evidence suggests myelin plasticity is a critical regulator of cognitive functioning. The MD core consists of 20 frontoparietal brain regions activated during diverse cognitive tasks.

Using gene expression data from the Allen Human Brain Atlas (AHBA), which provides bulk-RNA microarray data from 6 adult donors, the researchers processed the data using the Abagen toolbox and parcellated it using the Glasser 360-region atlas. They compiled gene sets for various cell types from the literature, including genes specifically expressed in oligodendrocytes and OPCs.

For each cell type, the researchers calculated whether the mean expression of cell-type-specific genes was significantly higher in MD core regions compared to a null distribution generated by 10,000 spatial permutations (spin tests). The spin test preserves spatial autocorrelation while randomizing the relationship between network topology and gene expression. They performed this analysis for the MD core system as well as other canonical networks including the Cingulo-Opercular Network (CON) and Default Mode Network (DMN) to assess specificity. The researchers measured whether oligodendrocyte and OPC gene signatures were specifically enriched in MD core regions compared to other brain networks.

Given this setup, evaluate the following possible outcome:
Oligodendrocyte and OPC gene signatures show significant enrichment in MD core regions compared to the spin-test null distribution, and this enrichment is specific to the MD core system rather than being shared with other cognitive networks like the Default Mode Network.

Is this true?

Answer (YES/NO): NO